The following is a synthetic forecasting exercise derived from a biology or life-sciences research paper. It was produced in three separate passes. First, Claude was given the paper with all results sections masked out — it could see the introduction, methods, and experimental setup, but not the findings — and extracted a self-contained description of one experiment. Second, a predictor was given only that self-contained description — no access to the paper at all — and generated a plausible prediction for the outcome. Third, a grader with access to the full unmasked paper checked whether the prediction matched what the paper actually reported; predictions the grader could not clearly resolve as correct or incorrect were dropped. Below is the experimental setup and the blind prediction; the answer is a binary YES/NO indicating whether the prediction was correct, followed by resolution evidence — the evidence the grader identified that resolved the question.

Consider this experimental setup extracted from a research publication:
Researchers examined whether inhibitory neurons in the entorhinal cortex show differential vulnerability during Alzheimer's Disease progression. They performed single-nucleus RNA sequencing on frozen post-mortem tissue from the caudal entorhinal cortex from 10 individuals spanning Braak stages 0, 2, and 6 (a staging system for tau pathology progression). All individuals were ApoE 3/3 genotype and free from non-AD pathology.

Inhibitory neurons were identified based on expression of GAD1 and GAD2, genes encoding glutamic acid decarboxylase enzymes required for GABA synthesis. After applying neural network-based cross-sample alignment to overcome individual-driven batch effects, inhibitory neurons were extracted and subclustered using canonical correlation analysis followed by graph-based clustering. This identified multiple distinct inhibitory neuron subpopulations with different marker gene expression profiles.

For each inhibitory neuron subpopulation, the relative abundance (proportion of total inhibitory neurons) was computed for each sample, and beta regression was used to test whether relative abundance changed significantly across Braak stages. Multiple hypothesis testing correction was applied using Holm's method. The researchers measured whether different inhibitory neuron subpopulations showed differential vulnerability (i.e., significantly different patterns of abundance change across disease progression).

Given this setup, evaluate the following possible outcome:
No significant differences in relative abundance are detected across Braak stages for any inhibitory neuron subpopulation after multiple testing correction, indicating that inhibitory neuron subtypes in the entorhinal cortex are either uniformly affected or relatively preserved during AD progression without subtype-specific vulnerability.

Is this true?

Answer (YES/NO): YES